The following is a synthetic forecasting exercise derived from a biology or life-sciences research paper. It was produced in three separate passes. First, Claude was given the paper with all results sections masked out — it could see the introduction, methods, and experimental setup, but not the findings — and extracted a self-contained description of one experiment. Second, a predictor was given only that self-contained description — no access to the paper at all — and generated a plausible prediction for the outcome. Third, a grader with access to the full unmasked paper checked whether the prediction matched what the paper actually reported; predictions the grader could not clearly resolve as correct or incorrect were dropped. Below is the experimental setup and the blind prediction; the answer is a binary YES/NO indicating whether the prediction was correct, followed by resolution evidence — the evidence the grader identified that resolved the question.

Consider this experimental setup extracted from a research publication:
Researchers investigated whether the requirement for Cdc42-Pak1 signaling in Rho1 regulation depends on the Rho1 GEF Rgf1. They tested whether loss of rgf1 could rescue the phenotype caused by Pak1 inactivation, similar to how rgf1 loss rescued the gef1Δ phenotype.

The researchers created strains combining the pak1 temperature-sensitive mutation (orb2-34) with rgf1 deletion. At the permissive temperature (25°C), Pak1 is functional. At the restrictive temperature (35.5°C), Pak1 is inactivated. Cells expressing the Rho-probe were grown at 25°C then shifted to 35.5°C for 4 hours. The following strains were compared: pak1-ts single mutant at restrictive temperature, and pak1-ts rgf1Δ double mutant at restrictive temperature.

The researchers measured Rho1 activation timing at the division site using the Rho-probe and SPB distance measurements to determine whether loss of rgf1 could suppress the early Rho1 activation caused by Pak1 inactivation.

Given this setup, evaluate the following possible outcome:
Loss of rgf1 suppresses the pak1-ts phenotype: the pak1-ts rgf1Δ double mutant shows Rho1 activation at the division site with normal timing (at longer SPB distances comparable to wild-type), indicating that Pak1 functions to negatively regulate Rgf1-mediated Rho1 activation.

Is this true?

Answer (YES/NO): YES